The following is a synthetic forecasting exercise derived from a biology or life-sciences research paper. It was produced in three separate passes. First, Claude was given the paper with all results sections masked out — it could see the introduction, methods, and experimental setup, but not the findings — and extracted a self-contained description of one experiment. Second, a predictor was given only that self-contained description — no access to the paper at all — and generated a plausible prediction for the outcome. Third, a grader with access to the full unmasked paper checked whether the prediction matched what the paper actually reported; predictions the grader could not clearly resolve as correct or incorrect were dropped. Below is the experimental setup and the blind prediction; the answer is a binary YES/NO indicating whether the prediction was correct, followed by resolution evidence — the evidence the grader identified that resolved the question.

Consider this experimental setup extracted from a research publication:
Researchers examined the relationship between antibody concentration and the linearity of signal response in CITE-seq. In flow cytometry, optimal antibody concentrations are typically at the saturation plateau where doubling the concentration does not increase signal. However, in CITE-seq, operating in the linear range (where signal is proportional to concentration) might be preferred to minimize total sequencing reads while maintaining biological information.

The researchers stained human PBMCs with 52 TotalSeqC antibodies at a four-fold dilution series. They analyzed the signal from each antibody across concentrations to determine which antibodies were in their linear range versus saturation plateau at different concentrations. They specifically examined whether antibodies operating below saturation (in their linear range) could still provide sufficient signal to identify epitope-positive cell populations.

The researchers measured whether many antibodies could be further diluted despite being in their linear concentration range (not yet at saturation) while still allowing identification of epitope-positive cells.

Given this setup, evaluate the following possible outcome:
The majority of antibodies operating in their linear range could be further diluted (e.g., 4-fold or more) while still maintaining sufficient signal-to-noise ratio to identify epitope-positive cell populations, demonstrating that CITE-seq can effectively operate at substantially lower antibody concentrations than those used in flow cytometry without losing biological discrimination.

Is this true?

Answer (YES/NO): NO